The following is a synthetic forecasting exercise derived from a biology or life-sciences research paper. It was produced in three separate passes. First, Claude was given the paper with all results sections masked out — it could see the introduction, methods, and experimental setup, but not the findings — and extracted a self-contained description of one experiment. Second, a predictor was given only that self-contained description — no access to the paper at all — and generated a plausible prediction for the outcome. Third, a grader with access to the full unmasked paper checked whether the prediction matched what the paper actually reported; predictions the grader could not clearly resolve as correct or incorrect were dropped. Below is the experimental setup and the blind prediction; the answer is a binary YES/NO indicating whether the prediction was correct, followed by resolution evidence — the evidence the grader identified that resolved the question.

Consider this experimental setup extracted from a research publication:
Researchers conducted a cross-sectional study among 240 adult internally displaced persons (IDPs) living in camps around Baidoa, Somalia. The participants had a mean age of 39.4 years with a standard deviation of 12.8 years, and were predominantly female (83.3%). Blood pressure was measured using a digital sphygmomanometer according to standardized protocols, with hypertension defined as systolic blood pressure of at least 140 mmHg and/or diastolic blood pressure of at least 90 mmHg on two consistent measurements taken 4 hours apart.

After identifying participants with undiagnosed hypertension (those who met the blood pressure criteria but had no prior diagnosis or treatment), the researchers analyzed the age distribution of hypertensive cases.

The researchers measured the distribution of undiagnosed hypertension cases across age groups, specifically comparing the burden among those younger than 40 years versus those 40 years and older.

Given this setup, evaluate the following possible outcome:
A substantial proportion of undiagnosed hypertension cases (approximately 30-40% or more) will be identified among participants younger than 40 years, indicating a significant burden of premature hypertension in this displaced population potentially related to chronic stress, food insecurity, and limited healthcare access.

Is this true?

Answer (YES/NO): YES